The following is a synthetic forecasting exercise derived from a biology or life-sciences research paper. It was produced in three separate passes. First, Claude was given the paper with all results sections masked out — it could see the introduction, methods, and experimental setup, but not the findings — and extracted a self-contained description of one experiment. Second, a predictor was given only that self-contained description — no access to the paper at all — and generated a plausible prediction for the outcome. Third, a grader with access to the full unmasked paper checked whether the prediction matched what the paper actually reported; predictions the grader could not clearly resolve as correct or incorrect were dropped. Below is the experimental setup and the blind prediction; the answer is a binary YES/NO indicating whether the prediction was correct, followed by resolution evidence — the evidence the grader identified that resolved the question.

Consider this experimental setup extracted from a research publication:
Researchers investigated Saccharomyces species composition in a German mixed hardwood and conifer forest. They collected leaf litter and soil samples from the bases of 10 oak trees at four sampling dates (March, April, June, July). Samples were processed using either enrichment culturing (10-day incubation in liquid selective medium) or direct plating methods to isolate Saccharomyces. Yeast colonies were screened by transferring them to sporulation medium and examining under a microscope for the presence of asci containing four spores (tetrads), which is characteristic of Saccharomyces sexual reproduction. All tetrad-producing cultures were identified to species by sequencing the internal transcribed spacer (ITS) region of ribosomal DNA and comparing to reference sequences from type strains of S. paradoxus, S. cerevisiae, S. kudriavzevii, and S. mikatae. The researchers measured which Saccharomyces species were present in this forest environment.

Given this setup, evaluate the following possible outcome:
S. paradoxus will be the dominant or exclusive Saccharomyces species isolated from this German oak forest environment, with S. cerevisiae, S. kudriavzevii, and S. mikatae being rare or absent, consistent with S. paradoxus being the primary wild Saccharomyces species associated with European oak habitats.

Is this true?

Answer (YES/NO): YES